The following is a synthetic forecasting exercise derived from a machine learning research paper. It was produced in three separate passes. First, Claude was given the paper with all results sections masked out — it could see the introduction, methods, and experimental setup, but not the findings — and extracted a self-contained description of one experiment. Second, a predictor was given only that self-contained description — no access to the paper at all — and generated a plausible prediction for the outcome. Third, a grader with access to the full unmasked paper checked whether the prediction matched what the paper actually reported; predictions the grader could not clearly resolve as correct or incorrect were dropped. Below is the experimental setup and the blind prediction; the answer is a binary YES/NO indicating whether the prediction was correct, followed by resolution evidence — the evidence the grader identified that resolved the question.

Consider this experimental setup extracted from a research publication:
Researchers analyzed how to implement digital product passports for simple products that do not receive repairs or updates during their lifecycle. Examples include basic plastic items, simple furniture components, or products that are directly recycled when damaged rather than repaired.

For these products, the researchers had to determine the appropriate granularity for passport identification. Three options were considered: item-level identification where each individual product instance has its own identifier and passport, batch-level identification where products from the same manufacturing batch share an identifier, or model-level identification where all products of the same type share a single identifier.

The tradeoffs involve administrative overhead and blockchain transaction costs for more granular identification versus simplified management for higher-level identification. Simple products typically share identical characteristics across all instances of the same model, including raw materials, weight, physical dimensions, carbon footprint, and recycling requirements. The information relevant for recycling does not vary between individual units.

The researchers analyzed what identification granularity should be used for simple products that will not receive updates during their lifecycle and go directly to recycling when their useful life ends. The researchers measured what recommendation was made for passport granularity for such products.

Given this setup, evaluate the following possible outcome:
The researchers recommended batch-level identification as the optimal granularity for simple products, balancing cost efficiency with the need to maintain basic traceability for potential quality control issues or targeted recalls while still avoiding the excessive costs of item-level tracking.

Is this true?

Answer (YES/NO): NO